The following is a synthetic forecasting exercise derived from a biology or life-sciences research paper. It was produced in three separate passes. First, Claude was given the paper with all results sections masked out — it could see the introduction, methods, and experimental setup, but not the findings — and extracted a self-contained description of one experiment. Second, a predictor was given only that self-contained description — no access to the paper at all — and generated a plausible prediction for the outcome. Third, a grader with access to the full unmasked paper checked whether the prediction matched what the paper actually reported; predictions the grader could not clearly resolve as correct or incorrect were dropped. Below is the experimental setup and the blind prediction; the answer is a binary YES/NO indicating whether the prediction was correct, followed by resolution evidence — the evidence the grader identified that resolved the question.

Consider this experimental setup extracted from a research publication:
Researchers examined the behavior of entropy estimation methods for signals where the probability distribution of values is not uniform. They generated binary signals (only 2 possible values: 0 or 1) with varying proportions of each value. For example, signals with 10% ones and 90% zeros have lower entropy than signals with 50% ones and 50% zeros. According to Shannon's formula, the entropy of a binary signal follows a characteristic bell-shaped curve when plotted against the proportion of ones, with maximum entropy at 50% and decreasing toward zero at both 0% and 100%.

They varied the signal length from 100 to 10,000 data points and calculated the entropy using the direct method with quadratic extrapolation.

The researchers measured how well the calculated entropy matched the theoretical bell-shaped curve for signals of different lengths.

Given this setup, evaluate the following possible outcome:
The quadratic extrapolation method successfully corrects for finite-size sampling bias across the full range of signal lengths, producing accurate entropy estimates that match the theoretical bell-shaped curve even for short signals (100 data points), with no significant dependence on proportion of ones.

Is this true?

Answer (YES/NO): NO